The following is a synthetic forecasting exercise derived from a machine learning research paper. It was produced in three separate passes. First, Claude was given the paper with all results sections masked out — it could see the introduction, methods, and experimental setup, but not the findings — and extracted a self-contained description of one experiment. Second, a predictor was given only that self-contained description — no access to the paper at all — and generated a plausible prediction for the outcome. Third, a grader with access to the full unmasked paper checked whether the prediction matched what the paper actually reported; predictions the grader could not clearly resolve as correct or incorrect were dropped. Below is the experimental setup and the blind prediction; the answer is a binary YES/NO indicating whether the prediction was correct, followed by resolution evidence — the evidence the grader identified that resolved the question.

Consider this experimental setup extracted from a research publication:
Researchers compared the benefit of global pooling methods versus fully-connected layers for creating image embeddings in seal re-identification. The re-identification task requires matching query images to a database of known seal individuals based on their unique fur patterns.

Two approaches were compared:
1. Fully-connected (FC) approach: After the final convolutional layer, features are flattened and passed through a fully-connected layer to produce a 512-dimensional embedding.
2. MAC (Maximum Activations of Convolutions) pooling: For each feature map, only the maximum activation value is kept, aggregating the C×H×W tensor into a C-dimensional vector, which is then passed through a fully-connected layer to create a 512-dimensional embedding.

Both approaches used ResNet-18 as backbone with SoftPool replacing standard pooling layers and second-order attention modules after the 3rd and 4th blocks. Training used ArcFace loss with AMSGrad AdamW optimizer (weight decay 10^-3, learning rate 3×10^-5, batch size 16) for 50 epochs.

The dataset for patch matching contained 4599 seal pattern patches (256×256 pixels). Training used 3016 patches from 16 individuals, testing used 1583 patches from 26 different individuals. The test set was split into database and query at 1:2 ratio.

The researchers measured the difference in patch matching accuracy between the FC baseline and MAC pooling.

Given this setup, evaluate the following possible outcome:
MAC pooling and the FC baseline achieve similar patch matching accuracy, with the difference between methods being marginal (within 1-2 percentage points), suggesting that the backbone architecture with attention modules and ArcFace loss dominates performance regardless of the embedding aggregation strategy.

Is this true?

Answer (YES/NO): NO